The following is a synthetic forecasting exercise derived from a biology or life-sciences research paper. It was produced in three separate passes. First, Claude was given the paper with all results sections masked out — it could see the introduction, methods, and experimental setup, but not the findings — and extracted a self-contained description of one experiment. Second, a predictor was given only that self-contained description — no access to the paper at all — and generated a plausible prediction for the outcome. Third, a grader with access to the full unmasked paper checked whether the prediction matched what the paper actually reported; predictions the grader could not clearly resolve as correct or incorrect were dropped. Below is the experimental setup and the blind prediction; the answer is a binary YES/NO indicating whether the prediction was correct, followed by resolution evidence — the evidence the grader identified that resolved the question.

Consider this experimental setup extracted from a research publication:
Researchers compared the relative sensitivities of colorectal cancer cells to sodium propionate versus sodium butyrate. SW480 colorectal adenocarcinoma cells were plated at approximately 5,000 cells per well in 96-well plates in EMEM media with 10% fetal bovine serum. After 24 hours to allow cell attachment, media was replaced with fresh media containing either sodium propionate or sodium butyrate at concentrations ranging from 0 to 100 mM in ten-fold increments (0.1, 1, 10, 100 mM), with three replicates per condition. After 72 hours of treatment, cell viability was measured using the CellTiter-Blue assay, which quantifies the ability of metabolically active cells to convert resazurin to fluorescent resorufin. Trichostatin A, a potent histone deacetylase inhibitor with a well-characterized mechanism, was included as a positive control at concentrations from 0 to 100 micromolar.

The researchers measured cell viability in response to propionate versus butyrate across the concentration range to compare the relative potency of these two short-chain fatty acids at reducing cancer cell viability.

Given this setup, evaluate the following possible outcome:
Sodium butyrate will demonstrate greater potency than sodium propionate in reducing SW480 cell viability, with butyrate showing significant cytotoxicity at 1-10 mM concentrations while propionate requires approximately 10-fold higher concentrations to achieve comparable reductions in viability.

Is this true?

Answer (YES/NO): NO